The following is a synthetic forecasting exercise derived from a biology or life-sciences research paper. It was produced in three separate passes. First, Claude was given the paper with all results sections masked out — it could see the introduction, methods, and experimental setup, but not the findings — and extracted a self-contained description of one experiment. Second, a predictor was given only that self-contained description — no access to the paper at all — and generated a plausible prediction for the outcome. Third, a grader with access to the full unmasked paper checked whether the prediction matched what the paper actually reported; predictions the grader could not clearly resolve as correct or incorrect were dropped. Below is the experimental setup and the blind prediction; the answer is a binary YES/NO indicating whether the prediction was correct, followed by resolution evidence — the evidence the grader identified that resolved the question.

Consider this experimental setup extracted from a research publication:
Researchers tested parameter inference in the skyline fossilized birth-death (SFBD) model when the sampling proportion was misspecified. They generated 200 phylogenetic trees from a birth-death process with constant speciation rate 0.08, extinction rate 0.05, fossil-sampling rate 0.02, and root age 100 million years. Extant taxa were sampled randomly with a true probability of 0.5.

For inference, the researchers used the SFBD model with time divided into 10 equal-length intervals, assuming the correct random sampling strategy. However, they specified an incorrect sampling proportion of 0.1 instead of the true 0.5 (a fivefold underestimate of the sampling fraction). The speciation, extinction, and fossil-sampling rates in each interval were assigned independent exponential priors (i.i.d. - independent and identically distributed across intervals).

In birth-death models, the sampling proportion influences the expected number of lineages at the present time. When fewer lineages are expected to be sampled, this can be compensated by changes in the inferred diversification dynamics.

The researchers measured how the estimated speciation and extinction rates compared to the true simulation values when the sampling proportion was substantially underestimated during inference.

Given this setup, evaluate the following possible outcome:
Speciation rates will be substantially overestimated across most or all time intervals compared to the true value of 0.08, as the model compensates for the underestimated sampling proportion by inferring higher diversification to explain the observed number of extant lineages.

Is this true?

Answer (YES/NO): NO